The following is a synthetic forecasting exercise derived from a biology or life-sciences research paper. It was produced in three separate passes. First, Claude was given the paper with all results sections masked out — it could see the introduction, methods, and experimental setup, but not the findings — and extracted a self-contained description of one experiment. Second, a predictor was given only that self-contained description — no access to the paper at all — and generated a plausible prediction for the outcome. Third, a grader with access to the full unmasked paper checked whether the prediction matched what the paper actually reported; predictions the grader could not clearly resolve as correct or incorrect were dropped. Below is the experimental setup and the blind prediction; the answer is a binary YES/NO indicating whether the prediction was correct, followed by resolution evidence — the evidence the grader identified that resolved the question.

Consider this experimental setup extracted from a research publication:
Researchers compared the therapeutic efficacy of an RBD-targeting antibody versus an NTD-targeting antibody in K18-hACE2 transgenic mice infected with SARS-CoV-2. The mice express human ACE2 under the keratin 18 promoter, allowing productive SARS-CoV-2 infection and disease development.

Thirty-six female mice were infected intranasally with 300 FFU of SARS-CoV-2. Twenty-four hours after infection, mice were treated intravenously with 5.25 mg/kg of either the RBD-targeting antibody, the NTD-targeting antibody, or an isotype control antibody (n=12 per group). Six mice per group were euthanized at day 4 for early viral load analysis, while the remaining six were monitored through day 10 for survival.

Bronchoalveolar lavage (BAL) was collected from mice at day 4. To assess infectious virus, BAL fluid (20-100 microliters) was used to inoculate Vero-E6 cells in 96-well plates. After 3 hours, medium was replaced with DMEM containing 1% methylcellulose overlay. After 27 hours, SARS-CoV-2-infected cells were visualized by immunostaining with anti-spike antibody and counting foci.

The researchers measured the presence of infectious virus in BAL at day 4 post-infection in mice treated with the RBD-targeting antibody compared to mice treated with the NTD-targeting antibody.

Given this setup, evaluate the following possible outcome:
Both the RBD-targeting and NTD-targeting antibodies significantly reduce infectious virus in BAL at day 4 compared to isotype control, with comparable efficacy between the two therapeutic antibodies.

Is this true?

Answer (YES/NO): YES